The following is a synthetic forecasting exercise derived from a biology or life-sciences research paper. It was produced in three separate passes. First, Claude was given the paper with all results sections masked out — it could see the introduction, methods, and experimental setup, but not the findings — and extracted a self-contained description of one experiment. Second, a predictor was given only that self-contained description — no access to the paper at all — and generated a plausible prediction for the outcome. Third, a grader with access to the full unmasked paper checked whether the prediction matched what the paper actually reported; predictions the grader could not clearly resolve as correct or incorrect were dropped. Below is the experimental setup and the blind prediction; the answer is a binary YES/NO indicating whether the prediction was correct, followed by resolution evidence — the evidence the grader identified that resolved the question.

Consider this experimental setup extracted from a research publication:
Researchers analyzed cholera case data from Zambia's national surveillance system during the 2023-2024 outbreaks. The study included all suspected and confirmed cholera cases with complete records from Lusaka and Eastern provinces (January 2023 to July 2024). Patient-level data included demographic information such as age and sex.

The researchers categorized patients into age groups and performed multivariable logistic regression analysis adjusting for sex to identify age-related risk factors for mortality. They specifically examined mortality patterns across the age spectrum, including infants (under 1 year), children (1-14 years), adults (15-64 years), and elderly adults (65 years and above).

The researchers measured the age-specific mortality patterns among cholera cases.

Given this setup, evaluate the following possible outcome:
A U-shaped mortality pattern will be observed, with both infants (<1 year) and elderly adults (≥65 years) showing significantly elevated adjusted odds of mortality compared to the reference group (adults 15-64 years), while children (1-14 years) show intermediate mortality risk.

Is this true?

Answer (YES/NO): NO